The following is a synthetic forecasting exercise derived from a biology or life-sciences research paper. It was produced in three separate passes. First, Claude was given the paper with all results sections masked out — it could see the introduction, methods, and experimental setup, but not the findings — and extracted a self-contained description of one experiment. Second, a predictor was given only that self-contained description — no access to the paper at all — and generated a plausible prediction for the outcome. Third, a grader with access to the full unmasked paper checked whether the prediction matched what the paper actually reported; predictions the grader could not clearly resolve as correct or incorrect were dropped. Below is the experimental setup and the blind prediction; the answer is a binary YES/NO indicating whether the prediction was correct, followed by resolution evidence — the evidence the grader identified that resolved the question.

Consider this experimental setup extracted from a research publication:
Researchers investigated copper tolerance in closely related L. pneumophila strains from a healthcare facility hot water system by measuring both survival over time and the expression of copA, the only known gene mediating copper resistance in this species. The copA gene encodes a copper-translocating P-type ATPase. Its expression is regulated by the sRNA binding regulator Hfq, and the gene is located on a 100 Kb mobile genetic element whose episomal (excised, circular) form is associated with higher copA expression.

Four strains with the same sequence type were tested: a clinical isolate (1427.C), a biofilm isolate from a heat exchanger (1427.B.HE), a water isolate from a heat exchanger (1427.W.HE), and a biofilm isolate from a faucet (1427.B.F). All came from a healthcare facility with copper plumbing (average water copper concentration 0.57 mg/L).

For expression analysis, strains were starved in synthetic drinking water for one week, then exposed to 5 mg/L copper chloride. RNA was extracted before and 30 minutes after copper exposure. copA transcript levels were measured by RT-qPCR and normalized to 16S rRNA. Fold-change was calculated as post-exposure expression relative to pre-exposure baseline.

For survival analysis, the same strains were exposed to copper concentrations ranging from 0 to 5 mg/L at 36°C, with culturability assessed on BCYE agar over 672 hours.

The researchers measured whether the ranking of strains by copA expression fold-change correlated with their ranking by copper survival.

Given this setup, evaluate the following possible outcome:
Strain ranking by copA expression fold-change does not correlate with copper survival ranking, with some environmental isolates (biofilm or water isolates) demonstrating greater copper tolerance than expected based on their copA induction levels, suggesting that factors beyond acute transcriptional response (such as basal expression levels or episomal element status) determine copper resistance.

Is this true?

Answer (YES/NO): NO